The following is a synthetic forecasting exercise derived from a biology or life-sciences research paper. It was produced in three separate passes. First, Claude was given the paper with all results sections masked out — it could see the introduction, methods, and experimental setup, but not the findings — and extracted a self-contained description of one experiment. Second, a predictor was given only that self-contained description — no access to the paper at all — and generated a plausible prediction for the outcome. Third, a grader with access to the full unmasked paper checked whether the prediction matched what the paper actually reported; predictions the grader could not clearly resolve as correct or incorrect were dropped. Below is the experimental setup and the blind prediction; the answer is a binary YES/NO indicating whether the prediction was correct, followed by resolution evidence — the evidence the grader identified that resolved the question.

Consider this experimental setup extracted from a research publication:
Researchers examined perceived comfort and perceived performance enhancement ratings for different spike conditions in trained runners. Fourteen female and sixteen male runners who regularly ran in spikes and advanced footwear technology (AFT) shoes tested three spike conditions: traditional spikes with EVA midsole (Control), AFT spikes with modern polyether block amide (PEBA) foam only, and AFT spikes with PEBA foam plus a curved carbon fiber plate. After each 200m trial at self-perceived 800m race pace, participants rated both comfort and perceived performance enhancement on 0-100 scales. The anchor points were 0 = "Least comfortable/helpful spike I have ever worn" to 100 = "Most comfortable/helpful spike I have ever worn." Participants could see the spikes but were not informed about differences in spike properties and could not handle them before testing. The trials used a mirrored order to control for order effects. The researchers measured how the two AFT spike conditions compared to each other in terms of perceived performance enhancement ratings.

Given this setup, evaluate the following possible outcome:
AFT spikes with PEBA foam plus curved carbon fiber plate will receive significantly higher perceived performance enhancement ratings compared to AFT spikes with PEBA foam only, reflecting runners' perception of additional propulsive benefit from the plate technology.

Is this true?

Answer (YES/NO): NO